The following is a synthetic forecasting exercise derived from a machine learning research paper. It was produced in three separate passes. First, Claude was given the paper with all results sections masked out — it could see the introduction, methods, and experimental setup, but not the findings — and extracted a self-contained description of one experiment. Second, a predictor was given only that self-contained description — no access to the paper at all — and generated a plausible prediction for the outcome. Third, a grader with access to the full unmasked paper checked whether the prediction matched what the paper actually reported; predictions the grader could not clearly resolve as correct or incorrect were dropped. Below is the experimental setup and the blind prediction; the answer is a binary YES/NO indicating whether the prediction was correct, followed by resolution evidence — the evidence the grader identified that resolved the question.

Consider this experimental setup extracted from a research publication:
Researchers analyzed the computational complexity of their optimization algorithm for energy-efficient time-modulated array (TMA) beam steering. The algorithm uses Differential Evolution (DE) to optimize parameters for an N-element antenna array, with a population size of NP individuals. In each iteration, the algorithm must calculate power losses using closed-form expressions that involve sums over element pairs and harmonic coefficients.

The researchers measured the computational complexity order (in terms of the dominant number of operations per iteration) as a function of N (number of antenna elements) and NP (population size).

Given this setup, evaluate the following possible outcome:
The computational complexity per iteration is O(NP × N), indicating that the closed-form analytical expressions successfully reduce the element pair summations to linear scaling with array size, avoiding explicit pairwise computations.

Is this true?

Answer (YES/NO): NO